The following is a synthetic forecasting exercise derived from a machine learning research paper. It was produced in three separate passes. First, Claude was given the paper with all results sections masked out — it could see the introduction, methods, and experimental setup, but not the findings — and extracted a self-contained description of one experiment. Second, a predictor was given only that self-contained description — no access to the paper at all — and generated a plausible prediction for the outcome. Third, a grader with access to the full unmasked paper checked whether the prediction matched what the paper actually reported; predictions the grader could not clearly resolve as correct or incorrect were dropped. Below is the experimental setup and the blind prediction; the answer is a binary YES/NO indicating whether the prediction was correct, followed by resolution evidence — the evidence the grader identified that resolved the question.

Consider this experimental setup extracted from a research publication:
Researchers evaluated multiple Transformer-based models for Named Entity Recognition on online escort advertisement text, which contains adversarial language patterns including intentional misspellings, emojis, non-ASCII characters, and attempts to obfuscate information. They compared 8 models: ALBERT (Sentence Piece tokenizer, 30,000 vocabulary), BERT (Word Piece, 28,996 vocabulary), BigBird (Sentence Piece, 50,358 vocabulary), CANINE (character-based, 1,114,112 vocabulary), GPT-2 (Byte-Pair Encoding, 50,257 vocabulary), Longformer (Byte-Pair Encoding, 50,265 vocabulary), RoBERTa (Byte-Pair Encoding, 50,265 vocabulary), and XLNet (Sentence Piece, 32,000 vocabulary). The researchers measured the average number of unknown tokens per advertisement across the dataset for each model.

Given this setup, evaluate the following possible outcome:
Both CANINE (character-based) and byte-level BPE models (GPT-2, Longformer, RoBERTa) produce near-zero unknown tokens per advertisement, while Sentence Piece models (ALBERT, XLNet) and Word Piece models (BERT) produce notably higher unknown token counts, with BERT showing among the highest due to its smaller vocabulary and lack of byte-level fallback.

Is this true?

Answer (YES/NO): YES